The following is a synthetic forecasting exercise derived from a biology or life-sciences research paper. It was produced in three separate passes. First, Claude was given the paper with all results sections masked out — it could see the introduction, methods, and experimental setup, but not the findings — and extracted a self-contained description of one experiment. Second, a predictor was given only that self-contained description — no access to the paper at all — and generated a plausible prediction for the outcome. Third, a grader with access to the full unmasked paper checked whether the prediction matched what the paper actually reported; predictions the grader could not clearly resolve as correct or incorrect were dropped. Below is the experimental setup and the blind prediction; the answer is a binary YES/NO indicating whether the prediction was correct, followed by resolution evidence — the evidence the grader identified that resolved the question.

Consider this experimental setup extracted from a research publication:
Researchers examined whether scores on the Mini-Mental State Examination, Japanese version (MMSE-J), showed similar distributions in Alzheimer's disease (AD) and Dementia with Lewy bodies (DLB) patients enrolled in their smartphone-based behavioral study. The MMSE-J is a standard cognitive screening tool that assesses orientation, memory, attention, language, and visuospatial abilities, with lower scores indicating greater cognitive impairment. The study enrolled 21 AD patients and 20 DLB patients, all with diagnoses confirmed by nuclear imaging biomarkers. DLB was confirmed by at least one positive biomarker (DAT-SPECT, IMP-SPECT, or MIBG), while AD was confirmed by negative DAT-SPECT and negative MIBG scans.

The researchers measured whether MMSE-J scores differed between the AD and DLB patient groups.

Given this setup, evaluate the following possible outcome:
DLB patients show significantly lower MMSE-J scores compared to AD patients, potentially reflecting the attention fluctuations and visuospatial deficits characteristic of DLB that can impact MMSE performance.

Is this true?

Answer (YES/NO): NO